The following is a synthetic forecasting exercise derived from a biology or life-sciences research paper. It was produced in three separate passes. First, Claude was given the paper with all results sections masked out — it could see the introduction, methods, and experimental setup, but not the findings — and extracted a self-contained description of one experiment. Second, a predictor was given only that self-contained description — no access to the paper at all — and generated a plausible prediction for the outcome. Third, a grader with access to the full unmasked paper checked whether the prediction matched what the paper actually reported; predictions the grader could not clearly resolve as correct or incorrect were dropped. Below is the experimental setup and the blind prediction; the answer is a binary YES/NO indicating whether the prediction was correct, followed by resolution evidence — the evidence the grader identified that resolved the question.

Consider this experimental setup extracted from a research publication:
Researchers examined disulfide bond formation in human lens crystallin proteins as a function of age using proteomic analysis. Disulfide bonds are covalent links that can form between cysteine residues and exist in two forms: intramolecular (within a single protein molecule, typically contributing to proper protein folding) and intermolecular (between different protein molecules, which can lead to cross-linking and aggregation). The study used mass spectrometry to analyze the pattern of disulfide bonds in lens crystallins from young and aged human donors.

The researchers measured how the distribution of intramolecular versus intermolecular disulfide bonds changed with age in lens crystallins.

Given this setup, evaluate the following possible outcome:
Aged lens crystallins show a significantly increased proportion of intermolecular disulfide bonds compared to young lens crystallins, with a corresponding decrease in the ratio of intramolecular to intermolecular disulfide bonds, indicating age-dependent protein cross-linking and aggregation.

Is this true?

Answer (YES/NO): YES